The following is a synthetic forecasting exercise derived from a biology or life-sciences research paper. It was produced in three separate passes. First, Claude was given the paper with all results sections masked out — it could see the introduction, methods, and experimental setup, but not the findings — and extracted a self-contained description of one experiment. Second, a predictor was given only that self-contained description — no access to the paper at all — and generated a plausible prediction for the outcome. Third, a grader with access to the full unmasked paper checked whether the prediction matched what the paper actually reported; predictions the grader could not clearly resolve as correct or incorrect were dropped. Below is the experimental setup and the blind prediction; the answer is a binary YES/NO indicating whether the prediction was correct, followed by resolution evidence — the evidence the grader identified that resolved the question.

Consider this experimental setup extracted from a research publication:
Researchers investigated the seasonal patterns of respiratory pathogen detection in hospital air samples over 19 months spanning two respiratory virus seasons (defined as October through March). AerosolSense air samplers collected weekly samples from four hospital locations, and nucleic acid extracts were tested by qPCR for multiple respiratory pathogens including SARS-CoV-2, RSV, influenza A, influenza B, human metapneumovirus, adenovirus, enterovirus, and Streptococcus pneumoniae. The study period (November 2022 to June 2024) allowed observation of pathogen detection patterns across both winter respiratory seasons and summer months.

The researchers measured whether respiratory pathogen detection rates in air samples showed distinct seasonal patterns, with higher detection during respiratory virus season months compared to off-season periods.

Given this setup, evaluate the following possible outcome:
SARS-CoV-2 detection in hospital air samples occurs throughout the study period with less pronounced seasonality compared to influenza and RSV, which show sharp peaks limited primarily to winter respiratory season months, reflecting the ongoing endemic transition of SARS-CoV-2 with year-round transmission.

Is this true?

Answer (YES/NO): YES